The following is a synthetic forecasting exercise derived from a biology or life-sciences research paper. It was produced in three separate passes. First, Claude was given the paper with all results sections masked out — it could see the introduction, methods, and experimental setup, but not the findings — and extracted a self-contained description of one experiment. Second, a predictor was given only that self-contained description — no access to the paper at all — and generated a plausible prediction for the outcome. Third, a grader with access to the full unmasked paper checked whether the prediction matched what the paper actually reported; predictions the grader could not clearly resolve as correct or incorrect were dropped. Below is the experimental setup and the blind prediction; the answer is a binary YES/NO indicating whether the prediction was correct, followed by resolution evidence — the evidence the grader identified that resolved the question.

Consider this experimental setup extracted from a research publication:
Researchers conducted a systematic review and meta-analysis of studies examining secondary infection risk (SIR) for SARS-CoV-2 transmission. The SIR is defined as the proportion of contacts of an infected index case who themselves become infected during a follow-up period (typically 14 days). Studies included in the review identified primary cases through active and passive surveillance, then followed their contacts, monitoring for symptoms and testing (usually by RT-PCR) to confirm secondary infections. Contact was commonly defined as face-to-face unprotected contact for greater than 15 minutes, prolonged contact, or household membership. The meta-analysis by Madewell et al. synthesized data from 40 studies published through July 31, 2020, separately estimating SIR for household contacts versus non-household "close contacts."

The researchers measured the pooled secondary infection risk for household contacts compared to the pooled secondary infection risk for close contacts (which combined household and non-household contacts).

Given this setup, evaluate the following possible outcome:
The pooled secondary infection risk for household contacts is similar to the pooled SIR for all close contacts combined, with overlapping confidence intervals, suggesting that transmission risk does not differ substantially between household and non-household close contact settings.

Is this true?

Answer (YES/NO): NO